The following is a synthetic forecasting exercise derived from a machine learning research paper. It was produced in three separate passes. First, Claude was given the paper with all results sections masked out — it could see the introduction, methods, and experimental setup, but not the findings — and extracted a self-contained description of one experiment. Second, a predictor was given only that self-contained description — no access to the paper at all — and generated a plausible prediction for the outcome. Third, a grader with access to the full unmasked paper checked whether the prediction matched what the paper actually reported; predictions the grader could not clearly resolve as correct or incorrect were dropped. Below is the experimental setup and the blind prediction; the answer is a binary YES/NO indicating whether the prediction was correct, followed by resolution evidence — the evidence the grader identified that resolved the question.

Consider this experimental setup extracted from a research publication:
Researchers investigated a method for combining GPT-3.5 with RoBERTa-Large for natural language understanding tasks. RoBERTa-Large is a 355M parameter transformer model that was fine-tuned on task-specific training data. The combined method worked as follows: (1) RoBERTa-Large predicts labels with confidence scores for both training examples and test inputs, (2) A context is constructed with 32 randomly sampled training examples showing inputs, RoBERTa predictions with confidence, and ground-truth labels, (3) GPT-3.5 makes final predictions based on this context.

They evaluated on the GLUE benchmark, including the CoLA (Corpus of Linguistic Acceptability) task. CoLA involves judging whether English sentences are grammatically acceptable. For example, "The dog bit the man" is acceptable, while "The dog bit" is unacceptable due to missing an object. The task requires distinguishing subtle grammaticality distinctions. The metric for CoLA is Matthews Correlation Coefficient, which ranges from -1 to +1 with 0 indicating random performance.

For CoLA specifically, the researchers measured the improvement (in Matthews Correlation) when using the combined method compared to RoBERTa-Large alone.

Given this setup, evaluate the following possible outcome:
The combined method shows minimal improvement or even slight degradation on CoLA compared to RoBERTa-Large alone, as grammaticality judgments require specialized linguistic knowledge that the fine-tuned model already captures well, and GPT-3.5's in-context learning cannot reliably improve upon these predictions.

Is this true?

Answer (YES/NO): YES